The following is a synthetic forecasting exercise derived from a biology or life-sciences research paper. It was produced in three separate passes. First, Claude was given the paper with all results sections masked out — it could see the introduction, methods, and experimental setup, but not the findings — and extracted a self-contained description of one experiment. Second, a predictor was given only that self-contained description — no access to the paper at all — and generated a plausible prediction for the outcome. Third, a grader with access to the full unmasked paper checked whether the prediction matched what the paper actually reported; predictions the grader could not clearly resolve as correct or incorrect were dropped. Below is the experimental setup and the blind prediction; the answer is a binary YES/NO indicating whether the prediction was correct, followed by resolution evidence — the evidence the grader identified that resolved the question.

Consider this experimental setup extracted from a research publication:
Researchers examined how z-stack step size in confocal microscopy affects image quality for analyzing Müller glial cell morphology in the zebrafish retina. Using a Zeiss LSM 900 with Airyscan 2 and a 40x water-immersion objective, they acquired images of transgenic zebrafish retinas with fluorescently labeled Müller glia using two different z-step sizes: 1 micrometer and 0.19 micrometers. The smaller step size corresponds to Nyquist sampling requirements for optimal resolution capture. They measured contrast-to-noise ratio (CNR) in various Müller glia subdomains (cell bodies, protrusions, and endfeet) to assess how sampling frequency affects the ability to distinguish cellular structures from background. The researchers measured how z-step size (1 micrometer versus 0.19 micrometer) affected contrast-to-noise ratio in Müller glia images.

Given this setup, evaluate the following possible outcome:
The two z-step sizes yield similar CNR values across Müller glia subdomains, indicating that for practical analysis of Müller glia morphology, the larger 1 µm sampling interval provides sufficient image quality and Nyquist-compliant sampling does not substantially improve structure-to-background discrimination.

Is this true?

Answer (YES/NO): NO